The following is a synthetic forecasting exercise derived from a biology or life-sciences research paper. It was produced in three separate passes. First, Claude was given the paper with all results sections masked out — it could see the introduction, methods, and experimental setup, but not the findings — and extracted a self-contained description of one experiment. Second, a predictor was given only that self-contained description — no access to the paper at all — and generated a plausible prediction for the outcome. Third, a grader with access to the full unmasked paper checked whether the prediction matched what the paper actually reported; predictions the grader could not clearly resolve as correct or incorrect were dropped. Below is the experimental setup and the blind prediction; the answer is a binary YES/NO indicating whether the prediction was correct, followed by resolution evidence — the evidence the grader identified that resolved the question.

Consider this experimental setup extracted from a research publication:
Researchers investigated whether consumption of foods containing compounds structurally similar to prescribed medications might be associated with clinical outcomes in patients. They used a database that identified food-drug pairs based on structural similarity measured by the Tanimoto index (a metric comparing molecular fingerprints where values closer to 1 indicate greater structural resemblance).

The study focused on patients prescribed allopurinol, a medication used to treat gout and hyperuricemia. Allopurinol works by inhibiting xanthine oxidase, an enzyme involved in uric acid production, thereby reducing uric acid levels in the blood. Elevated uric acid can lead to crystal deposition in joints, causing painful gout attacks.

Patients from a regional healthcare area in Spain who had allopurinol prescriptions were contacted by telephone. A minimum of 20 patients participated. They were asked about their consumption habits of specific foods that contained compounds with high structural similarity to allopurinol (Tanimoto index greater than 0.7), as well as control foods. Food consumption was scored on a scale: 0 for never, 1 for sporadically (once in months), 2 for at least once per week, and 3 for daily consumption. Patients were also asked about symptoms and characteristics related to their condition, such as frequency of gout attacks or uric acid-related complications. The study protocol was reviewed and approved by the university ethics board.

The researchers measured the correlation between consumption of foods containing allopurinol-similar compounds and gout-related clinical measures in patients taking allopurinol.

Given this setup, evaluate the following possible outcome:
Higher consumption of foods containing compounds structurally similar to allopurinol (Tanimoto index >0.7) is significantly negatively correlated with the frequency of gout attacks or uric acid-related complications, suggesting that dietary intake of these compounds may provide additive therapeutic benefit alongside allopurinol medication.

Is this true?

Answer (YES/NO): NO